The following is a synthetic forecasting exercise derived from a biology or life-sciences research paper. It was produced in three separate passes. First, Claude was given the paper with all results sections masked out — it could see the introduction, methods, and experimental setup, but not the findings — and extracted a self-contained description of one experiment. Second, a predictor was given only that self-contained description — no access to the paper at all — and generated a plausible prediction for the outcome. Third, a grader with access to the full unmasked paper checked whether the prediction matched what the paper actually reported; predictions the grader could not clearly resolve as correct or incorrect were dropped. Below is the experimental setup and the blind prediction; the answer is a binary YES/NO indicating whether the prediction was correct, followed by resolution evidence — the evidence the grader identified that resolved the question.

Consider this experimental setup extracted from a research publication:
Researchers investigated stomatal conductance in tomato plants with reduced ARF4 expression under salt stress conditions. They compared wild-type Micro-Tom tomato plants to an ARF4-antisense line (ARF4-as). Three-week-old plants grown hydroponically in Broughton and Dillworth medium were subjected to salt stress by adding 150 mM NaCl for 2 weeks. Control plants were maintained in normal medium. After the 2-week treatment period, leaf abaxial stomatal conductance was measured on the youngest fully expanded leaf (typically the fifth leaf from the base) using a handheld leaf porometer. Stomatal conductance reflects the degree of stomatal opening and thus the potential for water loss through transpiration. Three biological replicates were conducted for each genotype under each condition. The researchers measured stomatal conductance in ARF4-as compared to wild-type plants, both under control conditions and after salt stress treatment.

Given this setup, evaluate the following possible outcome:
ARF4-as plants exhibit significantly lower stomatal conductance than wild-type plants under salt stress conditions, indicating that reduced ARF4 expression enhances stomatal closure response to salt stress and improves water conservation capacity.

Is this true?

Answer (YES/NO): NO